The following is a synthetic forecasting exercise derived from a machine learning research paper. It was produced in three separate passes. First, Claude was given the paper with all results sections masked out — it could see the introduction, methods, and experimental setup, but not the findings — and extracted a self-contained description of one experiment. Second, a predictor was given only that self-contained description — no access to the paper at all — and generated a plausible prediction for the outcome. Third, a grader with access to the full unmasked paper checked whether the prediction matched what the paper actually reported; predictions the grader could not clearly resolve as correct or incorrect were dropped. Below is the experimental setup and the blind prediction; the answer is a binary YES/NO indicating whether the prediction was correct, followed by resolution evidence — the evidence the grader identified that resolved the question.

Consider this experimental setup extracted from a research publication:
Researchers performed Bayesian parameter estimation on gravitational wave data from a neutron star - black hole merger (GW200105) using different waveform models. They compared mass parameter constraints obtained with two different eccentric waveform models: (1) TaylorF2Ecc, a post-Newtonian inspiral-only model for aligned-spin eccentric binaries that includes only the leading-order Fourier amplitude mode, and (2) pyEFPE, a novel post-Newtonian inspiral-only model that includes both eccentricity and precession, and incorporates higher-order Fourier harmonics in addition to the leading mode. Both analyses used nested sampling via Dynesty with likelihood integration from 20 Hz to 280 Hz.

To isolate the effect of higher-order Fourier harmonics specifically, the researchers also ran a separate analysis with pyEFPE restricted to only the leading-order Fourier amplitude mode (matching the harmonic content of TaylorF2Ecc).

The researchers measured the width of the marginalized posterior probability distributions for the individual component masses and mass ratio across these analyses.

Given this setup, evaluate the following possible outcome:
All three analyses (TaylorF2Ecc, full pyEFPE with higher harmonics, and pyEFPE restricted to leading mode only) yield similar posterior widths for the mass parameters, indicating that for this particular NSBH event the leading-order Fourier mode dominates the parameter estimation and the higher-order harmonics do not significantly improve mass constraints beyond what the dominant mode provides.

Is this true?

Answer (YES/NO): NO